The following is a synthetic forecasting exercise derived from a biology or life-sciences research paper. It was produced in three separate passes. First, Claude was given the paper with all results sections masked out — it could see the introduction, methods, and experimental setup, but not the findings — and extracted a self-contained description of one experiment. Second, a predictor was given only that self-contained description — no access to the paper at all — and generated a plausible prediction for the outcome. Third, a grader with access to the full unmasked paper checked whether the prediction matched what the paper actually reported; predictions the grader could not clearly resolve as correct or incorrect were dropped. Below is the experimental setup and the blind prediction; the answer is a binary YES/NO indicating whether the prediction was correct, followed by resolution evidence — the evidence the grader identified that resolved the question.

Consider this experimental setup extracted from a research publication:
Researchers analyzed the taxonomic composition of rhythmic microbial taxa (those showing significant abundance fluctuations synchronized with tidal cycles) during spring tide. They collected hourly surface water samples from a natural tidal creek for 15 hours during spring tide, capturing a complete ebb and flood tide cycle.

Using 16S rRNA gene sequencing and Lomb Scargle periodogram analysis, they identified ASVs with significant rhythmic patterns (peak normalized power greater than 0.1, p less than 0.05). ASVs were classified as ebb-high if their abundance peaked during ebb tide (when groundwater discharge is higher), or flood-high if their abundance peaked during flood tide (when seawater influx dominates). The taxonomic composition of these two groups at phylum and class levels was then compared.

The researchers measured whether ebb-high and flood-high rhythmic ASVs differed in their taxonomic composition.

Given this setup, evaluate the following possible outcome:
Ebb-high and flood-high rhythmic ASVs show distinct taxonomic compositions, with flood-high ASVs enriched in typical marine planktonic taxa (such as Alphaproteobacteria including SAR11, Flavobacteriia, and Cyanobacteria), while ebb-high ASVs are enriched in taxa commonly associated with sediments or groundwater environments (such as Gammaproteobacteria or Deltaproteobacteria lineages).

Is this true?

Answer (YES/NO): NO